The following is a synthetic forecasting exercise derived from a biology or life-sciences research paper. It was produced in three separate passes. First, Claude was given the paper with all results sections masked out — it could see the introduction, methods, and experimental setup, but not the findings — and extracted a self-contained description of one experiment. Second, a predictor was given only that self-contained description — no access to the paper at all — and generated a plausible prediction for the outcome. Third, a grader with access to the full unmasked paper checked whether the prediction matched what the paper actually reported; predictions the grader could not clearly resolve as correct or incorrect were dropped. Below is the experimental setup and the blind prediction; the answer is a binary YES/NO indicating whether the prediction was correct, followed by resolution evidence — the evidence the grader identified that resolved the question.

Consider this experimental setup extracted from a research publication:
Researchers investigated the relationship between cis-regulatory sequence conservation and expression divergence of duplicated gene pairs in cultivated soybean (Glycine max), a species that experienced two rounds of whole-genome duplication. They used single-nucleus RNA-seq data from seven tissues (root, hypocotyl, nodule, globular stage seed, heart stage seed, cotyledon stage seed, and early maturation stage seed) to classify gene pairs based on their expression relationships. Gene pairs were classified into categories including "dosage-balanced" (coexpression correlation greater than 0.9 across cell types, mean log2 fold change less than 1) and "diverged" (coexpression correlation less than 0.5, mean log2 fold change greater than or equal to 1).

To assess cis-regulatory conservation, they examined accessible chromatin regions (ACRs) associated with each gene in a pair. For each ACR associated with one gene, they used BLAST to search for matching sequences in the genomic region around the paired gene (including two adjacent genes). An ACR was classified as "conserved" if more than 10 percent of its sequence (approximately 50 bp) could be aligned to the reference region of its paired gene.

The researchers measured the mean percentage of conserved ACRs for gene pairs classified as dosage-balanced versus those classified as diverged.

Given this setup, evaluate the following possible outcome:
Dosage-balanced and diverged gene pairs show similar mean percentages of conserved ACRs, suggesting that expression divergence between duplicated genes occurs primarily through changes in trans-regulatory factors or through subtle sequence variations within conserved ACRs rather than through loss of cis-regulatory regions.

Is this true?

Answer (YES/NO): NO